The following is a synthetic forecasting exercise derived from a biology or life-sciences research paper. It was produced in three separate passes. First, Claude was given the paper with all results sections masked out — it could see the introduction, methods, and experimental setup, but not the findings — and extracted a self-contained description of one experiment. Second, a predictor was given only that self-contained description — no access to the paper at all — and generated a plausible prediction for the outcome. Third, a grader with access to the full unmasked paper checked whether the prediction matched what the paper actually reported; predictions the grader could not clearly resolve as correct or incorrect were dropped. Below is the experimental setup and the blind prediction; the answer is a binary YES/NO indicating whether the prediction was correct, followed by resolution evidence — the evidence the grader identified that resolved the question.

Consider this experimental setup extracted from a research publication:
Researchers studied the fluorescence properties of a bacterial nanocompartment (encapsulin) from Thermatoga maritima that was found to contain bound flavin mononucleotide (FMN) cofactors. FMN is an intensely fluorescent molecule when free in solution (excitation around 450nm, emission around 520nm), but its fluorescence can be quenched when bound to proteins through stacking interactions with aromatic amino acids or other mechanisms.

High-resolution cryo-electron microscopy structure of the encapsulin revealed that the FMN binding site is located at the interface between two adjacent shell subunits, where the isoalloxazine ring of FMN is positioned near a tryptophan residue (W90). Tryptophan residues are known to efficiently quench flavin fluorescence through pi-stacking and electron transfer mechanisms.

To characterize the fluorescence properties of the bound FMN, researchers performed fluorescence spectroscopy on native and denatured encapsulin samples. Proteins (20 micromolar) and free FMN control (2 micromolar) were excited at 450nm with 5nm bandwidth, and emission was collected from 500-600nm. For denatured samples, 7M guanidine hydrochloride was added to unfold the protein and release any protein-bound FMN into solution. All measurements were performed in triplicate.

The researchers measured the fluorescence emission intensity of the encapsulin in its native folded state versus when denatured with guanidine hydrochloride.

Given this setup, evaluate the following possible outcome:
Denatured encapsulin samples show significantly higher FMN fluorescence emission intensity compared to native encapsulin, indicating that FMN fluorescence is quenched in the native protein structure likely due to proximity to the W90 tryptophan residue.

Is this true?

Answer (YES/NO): YES